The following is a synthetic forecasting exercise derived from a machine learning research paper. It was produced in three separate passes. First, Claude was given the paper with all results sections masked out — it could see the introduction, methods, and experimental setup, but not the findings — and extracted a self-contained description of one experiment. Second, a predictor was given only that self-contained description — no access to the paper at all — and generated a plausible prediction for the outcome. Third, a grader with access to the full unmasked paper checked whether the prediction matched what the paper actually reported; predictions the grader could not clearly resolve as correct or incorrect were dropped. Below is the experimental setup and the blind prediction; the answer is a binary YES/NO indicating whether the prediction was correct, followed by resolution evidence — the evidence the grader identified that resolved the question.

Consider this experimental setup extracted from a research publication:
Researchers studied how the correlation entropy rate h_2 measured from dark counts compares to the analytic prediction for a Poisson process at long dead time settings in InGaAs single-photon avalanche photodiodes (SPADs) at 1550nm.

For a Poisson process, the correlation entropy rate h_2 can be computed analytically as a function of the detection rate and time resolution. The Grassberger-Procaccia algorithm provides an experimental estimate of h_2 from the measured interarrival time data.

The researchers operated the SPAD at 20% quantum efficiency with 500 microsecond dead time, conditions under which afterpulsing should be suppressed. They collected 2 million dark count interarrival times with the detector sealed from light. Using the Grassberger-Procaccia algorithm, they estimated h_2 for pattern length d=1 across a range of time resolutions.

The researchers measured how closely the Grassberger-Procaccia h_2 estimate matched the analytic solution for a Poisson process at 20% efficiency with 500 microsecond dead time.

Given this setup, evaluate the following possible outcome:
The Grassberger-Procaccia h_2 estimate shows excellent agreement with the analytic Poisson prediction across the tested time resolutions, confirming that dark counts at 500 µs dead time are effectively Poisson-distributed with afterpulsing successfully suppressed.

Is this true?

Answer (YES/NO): YES